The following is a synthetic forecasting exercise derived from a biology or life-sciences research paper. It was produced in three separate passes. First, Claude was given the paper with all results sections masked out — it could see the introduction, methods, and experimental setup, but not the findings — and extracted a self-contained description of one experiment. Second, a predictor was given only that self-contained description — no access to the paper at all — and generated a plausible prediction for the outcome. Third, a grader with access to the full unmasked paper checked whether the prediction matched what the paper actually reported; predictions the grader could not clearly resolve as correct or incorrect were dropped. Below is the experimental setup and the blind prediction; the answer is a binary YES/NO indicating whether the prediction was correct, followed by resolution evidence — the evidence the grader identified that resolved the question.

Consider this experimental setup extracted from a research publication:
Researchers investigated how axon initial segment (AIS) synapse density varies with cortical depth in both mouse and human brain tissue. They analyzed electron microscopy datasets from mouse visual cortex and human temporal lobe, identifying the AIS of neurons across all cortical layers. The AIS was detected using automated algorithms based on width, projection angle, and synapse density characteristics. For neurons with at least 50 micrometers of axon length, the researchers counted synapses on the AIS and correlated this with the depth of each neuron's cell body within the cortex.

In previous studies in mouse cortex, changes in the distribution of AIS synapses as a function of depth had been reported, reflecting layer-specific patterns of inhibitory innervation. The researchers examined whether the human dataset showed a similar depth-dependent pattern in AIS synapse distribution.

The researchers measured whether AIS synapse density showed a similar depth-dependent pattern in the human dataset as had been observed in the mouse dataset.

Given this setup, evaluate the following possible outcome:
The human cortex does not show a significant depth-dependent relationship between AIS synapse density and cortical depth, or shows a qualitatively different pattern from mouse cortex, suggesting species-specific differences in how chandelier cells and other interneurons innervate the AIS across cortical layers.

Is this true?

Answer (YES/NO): YES